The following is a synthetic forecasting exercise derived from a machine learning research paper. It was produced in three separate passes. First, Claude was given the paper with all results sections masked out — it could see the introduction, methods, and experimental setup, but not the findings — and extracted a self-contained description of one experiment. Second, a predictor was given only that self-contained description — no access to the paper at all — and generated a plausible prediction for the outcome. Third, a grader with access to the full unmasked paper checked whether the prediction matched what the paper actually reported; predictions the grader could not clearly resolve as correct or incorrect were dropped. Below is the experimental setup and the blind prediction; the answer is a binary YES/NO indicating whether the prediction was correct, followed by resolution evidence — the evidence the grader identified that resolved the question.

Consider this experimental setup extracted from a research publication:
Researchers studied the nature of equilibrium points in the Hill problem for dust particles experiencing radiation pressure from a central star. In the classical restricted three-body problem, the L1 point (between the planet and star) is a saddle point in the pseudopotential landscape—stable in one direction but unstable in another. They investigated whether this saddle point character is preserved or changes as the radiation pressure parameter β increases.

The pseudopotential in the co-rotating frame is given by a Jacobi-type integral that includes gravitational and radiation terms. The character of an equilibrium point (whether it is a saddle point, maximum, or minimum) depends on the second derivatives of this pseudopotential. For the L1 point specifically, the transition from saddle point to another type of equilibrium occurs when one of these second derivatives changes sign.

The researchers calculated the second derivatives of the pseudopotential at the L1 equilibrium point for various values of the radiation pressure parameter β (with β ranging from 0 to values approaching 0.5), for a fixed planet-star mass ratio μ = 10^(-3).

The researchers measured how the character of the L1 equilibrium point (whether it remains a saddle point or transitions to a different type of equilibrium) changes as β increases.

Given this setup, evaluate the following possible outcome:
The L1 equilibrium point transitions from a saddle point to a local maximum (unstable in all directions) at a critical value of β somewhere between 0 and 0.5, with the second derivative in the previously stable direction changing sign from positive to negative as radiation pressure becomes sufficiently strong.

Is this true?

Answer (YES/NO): NO